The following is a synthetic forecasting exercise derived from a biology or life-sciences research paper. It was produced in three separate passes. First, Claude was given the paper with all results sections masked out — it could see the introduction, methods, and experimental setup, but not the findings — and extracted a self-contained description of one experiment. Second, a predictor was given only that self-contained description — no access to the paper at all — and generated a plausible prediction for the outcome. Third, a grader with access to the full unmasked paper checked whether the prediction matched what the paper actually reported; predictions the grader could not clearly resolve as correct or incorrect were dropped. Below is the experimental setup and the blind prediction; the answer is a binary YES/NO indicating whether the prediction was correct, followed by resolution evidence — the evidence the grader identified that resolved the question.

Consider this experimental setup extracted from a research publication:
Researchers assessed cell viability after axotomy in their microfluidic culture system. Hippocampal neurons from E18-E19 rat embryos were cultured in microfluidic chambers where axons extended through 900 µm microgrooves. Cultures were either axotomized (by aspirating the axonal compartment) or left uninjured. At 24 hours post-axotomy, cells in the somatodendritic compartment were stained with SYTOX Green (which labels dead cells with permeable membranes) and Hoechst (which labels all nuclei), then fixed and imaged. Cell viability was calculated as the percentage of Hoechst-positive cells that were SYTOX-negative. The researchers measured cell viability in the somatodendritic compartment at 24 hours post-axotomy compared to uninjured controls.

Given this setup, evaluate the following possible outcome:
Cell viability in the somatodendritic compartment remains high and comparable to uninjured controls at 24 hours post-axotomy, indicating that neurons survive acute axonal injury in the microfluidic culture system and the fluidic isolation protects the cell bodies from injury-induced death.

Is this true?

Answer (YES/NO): YES